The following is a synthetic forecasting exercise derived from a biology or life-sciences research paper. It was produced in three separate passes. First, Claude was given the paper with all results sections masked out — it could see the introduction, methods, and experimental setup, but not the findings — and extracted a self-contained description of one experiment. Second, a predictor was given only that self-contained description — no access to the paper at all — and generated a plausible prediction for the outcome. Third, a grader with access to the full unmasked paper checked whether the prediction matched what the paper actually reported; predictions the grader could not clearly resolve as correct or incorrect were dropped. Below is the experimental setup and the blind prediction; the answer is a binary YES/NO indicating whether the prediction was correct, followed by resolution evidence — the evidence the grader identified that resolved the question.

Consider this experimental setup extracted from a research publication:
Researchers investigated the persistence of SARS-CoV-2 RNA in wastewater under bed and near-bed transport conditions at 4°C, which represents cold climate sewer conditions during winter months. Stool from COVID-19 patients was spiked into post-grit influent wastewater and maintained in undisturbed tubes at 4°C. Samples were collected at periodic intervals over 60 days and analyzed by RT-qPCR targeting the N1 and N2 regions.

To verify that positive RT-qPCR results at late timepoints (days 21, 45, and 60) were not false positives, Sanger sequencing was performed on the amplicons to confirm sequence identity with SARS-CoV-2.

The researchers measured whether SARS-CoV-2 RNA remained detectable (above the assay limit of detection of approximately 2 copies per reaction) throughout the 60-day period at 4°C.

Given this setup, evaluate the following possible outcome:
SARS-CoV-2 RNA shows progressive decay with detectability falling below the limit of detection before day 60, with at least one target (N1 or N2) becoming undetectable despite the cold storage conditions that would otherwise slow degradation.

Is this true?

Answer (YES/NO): NO